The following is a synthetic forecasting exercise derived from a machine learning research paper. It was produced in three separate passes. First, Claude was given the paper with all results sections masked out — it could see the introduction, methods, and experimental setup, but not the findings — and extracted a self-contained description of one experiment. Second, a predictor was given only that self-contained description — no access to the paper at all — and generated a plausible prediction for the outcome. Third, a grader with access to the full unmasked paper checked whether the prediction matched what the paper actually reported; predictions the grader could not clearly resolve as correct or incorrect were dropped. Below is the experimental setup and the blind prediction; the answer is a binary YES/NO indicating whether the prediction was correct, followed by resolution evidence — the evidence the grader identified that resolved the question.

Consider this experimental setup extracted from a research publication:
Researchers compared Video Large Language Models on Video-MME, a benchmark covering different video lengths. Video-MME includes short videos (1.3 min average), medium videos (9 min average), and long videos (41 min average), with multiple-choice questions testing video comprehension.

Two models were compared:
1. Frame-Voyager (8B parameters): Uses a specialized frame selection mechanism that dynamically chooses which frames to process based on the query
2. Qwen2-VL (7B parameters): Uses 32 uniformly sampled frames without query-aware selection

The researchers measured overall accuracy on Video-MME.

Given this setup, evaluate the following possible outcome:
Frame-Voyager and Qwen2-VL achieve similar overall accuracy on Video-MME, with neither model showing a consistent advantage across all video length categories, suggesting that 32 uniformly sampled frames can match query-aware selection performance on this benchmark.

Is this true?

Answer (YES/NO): YES